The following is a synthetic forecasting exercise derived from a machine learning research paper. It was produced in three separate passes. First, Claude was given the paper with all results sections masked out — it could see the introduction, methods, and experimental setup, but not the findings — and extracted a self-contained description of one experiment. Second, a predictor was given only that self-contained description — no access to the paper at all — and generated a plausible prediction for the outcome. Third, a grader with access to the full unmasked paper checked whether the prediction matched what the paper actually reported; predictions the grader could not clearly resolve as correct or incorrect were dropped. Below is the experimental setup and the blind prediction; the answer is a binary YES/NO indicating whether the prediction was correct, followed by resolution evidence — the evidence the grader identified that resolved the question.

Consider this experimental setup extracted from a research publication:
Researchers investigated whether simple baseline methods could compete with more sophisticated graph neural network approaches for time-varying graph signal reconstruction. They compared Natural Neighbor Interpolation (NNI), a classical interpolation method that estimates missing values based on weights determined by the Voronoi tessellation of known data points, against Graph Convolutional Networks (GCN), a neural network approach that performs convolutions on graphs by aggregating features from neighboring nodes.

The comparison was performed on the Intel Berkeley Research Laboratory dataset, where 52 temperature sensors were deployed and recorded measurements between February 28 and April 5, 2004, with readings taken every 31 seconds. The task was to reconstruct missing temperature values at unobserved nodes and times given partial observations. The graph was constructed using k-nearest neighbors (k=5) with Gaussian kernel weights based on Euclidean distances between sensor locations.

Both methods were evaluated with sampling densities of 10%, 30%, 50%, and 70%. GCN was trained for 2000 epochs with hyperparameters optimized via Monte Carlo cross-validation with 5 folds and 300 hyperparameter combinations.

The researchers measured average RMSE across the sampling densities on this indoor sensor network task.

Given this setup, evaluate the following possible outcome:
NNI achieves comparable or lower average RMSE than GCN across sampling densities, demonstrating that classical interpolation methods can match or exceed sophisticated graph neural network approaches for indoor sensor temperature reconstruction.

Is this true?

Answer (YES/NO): YES